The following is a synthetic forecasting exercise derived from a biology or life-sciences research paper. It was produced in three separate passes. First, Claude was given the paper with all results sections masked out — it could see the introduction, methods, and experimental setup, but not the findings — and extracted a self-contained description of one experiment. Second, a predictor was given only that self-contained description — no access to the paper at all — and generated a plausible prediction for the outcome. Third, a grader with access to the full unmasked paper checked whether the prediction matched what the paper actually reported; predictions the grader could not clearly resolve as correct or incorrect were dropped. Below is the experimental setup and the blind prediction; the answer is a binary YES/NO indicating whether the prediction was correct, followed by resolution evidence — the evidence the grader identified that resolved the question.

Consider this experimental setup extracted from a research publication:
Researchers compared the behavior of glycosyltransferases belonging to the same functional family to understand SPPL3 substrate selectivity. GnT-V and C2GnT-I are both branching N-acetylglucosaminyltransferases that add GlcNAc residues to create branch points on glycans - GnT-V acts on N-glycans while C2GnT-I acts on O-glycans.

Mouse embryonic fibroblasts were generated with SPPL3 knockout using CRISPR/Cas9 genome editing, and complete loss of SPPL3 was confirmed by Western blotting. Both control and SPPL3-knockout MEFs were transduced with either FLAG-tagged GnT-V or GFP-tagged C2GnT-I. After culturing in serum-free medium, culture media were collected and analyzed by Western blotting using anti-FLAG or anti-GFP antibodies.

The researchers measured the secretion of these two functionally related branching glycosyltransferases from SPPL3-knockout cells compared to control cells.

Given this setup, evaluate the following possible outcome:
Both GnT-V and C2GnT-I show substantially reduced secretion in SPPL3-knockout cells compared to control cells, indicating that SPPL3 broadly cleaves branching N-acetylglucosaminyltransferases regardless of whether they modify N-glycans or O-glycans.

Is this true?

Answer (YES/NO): NO